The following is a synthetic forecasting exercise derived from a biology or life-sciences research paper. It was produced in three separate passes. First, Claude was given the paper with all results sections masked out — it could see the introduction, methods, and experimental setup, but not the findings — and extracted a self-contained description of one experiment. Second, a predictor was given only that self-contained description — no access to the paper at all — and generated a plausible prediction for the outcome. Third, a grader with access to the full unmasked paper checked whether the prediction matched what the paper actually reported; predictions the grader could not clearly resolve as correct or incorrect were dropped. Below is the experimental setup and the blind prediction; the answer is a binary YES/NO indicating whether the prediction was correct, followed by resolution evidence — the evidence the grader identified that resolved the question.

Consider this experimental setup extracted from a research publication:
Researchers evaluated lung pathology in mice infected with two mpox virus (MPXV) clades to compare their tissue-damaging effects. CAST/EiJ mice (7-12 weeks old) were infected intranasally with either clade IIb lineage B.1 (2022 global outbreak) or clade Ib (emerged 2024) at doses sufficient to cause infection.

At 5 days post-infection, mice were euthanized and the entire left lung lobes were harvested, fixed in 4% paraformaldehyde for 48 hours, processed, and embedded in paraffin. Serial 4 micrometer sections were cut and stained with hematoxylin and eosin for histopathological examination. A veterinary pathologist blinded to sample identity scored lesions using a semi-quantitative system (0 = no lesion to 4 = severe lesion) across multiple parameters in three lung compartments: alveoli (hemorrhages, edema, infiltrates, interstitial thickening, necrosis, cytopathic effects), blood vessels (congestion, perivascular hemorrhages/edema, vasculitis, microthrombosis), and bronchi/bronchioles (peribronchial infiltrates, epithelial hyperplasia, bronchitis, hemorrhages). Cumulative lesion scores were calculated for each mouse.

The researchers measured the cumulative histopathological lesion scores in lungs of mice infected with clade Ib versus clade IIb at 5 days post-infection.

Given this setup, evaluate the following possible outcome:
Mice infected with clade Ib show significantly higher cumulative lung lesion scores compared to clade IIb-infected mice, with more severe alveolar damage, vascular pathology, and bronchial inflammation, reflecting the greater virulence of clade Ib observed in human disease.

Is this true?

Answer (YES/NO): NO